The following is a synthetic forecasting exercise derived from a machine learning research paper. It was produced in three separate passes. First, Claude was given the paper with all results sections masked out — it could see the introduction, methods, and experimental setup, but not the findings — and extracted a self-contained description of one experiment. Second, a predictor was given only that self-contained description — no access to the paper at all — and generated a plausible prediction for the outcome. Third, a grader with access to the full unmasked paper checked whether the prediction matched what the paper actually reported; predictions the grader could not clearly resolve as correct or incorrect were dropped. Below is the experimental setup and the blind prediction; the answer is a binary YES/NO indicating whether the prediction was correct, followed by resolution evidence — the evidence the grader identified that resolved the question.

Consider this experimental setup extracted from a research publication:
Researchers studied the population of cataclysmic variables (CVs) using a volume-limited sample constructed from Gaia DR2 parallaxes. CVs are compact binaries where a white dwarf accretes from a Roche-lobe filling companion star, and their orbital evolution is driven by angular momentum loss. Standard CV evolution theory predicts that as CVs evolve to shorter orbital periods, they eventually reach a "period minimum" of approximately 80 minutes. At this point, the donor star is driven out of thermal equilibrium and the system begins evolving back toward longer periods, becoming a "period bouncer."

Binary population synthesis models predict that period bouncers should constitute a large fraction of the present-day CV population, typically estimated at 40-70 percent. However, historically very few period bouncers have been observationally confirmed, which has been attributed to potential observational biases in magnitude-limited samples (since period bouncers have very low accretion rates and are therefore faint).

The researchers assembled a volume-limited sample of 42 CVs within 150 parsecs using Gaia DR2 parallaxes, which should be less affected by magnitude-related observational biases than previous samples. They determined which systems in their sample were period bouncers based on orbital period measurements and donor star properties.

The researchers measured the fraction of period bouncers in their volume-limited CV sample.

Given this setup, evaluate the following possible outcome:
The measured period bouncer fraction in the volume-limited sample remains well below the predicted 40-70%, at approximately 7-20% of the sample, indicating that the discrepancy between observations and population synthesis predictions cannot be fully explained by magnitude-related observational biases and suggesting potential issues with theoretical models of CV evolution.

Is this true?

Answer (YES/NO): YES